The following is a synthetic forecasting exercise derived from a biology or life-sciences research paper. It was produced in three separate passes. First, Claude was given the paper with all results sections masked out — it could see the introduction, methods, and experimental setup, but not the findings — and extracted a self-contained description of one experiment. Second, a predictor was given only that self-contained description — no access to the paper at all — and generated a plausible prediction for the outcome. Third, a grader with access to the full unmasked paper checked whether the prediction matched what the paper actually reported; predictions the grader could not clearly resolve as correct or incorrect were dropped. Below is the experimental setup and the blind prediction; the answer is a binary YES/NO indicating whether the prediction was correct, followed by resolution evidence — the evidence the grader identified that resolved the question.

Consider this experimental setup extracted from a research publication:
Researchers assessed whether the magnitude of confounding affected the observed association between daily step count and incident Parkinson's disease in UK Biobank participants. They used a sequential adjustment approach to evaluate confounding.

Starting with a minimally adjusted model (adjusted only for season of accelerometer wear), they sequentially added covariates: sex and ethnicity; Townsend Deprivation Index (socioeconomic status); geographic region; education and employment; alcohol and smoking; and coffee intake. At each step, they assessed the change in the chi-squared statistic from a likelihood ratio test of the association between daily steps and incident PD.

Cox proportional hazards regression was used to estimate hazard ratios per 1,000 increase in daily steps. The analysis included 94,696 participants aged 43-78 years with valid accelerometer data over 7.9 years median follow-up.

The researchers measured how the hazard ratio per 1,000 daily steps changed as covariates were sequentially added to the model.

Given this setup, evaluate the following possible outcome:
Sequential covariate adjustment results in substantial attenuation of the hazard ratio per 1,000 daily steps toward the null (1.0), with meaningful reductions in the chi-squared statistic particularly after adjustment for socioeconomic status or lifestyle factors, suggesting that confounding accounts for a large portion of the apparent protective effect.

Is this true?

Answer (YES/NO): NO